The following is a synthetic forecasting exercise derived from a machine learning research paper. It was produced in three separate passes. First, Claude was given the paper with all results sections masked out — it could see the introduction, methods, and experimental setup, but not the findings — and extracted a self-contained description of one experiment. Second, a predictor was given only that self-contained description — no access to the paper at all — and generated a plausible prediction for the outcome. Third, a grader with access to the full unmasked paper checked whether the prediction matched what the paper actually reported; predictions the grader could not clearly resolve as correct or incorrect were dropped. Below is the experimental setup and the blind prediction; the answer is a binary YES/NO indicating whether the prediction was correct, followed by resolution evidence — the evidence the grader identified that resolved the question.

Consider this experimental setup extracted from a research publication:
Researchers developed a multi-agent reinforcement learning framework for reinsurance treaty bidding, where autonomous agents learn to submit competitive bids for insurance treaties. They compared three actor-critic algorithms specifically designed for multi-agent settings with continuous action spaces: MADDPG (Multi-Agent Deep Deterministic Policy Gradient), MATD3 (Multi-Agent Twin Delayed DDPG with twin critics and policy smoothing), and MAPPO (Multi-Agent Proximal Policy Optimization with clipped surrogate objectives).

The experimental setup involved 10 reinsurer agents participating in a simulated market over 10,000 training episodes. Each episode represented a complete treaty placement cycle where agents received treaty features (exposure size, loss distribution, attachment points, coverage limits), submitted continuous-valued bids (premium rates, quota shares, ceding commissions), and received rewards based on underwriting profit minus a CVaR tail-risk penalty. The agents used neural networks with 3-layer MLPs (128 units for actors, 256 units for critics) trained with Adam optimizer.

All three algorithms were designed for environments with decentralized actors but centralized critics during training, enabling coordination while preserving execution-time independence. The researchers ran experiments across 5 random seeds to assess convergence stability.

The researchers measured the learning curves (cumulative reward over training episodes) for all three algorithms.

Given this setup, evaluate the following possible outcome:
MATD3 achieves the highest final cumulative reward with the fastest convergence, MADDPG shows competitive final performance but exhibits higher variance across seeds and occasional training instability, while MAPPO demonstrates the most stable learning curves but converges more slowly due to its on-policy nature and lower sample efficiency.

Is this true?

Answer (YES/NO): NO